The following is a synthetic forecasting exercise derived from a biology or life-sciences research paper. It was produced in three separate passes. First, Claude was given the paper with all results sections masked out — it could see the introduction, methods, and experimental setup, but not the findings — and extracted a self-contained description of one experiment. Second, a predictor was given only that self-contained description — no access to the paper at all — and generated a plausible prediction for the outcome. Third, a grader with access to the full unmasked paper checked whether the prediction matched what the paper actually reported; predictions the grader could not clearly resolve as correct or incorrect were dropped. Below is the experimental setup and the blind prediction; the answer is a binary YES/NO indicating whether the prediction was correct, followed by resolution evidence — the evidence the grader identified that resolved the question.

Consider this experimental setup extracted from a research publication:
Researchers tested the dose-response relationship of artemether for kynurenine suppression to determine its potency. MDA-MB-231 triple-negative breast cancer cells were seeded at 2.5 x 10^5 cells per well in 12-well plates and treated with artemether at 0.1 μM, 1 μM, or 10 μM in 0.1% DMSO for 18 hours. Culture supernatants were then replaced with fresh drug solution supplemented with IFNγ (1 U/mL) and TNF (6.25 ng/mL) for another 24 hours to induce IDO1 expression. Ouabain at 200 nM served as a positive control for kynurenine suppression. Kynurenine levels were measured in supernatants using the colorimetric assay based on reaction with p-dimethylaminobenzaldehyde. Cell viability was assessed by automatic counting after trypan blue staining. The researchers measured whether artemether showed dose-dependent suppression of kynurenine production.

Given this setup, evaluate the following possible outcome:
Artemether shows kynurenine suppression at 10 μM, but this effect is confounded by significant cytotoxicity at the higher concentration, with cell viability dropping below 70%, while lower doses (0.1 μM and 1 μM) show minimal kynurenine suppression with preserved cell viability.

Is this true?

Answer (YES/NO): NO